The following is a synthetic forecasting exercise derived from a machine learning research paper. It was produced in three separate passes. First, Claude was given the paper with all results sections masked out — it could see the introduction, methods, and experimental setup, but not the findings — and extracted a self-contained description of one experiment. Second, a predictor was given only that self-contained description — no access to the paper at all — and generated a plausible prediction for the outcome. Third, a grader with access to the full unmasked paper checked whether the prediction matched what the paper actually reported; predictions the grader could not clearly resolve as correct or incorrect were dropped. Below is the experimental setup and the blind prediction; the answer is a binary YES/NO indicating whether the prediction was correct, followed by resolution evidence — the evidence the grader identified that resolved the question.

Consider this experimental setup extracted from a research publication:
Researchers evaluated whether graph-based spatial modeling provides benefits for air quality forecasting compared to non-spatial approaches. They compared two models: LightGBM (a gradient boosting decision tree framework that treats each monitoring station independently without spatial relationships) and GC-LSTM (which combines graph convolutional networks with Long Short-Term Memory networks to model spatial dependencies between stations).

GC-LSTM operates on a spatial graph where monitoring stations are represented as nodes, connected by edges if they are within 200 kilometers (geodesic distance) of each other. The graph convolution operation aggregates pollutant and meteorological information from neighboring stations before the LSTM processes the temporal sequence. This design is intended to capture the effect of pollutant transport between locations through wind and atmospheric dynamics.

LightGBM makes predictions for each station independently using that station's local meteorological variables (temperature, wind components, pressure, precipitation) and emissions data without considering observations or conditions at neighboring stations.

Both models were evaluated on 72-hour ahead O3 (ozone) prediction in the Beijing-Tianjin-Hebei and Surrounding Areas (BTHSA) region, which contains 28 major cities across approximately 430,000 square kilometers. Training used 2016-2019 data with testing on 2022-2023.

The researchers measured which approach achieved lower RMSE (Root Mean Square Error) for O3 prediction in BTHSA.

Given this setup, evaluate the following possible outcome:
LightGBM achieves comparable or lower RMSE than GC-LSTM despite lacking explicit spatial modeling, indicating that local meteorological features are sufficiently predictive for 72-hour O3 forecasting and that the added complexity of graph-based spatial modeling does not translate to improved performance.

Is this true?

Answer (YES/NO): YES